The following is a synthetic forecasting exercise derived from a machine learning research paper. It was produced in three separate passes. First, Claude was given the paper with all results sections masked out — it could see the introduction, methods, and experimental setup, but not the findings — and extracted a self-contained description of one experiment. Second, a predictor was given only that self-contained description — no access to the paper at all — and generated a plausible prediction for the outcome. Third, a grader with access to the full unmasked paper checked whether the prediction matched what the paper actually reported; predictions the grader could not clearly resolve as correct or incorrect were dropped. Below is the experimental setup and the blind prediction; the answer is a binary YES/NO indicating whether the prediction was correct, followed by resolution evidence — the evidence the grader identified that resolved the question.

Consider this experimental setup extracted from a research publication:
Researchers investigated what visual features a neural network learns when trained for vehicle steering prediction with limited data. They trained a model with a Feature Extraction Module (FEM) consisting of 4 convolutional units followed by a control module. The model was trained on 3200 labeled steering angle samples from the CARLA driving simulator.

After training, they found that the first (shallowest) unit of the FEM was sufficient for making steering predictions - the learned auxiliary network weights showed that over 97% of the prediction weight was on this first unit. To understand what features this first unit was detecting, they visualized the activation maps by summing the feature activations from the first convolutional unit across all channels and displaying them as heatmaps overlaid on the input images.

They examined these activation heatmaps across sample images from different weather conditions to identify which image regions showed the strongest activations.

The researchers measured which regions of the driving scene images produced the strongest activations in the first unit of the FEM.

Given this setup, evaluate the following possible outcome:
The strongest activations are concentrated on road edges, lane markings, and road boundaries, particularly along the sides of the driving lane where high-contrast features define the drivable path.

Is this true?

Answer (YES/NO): NO